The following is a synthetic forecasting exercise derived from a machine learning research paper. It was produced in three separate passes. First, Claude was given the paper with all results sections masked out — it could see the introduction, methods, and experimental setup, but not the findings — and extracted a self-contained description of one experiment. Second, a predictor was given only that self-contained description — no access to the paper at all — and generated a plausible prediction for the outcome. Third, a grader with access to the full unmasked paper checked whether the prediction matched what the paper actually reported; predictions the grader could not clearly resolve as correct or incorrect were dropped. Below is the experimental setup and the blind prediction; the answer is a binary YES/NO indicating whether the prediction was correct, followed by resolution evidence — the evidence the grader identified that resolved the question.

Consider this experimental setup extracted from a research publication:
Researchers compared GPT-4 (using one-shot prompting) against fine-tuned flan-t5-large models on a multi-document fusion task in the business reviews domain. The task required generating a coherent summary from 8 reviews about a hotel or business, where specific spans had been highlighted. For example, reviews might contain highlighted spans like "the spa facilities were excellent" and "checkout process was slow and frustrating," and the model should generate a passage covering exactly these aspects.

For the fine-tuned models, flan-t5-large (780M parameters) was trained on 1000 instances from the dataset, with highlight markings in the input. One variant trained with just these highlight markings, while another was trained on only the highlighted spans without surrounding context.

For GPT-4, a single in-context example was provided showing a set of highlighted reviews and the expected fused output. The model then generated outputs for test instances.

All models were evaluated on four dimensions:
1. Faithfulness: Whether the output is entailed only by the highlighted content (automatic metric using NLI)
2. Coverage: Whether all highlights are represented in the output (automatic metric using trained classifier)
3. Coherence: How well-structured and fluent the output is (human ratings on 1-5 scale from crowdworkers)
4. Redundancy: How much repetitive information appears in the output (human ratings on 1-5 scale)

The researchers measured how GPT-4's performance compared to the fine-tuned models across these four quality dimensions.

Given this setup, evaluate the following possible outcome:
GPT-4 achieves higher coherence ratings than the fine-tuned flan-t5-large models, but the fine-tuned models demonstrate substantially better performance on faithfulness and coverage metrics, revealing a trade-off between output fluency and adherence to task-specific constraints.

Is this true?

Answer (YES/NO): NO